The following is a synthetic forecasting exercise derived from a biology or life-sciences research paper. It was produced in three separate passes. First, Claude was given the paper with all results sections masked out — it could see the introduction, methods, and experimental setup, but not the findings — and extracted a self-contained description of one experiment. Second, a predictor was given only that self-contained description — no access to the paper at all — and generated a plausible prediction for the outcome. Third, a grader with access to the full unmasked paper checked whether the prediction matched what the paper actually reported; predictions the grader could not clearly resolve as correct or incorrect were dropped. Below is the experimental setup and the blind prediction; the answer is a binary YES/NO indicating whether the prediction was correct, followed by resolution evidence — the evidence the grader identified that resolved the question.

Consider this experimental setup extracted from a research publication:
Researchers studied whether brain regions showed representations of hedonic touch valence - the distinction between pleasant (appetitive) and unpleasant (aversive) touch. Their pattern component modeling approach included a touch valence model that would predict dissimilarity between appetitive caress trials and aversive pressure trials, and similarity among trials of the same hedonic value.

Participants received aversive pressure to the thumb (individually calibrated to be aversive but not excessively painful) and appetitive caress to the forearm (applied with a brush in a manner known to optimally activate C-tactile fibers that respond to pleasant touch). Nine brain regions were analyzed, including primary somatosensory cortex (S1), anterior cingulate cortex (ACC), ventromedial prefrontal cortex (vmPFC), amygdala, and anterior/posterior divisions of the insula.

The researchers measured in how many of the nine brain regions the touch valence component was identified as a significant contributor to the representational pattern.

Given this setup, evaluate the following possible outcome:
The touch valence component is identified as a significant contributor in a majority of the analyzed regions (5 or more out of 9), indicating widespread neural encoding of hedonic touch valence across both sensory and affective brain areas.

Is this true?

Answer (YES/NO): NO